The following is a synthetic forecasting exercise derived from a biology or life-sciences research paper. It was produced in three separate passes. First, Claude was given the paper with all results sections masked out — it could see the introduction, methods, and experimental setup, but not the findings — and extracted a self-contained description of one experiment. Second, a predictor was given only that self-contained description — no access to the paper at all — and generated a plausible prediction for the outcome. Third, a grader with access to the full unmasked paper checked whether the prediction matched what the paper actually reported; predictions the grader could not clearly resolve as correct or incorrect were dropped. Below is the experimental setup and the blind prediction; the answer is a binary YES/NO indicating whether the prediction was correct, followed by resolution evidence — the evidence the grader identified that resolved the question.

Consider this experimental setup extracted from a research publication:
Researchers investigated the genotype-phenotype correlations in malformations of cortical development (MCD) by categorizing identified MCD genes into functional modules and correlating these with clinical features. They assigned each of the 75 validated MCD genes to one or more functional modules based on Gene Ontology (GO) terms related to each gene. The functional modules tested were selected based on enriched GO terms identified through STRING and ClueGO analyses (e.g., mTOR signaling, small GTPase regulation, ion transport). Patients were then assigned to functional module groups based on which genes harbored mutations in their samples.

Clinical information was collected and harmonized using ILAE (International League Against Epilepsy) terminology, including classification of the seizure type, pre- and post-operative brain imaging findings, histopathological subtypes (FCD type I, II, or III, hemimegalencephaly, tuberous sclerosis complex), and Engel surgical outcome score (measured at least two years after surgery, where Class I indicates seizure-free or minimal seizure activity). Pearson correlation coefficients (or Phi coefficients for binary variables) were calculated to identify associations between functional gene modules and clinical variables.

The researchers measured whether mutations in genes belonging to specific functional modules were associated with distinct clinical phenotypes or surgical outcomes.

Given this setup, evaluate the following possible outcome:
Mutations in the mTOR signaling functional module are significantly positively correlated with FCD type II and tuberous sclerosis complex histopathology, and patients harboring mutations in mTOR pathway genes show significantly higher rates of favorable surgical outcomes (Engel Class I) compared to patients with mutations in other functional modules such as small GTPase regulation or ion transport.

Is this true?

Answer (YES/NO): NO